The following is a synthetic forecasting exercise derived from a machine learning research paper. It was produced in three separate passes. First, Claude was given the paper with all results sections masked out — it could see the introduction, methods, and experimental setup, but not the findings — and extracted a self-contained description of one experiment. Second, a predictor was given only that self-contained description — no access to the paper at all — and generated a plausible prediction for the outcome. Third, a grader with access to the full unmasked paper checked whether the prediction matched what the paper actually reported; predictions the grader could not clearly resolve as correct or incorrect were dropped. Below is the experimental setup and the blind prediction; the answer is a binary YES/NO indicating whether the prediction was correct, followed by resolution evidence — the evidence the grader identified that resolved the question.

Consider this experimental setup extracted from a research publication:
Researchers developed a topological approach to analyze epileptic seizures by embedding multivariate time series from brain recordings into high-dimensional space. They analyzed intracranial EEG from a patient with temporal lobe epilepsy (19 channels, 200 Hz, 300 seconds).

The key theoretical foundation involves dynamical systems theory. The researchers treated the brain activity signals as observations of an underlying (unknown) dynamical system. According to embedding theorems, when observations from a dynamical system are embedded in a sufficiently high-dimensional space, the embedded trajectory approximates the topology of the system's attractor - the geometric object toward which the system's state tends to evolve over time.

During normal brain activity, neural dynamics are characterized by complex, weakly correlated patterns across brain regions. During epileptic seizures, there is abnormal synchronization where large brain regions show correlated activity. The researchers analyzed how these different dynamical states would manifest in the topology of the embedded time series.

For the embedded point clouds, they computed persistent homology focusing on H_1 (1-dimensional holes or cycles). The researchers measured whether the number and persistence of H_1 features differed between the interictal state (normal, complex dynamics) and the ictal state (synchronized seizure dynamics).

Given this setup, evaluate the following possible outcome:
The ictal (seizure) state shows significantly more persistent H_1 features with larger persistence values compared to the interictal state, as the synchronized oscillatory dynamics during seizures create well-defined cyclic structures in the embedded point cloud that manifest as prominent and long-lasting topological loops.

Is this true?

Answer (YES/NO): YES